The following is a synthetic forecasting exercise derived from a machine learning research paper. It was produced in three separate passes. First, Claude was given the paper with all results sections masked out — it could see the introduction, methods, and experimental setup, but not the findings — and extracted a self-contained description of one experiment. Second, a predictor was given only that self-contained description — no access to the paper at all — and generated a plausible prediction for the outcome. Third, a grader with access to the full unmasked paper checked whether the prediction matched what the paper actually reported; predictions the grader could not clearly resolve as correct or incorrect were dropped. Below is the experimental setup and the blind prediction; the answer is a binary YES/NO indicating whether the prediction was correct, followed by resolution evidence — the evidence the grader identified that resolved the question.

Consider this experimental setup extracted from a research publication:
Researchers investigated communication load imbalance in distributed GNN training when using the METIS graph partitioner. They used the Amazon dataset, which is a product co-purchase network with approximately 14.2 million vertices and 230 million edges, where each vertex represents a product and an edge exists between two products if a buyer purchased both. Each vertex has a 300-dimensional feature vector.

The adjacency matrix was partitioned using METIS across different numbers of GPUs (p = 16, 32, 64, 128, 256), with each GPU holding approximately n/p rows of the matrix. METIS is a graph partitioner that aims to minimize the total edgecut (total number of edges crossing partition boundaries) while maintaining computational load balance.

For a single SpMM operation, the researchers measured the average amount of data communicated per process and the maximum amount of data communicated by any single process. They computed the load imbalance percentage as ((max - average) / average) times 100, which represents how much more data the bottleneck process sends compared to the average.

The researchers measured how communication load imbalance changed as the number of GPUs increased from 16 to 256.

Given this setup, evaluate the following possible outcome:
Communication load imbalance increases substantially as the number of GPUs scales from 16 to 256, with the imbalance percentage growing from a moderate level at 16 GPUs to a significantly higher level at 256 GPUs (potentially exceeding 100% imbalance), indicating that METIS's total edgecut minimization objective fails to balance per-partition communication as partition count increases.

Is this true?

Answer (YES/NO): YES